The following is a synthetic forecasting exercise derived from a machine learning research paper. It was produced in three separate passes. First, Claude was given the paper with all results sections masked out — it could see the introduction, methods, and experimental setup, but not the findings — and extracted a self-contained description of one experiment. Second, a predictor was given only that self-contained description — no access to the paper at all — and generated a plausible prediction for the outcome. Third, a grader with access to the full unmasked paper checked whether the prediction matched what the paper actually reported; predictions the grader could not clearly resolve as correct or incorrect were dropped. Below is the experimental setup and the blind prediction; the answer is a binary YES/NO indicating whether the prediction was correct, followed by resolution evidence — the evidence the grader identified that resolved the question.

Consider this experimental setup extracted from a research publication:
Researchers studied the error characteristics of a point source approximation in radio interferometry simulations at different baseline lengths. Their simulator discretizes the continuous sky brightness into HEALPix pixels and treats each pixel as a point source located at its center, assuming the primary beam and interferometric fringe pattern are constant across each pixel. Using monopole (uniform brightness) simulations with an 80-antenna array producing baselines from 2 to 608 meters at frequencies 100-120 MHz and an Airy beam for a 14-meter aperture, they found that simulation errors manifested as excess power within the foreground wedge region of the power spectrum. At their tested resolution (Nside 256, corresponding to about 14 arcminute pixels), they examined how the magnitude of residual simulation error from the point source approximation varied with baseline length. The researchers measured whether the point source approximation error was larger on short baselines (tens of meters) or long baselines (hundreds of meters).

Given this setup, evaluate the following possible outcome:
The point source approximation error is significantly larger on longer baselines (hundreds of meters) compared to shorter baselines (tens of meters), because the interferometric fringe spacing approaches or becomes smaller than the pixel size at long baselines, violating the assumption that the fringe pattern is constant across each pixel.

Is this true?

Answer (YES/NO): YES